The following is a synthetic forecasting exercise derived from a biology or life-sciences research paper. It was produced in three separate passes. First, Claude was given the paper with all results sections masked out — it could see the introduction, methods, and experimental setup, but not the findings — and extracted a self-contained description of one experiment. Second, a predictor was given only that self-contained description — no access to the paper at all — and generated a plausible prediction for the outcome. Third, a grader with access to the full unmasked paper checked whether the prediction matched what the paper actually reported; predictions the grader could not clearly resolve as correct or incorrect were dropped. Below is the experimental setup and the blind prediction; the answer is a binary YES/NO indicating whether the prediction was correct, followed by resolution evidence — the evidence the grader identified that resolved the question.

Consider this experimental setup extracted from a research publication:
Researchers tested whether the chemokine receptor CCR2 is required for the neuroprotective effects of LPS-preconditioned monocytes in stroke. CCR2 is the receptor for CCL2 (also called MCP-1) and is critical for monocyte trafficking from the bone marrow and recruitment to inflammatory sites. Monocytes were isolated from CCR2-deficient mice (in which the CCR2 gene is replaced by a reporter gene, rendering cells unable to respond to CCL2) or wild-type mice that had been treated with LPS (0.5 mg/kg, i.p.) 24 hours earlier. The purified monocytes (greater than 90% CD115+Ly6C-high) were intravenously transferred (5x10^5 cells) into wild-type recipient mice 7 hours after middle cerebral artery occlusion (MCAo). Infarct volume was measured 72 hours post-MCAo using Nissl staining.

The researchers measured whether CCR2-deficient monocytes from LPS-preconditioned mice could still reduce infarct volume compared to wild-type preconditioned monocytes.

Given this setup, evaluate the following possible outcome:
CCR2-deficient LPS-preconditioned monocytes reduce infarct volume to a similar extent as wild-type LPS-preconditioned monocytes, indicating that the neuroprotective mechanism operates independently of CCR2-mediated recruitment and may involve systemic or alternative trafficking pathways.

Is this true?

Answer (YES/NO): NO